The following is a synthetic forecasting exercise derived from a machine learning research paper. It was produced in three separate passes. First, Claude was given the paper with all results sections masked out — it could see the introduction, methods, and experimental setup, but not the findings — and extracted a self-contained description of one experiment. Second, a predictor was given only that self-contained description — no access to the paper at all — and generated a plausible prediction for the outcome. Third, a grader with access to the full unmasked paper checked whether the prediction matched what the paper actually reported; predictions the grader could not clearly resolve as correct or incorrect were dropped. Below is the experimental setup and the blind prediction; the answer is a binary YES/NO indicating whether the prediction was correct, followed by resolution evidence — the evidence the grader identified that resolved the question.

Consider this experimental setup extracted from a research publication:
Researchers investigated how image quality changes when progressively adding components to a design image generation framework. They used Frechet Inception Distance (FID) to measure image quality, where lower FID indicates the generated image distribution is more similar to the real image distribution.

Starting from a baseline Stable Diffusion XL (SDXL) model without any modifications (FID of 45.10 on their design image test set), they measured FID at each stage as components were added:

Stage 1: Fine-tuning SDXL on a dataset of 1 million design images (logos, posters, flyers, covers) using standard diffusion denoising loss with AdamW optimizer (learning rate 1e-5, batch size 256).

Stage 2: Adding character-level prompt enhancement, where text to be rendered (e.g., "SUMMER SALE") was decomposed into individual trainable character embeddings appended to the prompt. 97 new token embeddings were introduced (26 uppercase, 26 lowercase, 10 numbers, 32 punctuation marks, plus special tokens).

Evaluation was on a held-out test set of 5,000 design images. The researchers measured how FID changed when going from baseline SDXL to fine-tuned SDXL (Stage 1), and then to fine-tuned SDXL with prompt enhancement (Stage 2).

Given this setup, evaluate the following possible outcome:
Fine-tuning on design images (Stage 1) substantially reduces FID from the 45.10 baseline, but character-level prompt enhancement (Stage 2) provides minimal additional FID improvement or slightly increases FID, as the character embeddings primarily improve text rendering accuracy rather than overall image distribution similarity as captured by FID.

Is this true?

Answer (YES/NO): NO